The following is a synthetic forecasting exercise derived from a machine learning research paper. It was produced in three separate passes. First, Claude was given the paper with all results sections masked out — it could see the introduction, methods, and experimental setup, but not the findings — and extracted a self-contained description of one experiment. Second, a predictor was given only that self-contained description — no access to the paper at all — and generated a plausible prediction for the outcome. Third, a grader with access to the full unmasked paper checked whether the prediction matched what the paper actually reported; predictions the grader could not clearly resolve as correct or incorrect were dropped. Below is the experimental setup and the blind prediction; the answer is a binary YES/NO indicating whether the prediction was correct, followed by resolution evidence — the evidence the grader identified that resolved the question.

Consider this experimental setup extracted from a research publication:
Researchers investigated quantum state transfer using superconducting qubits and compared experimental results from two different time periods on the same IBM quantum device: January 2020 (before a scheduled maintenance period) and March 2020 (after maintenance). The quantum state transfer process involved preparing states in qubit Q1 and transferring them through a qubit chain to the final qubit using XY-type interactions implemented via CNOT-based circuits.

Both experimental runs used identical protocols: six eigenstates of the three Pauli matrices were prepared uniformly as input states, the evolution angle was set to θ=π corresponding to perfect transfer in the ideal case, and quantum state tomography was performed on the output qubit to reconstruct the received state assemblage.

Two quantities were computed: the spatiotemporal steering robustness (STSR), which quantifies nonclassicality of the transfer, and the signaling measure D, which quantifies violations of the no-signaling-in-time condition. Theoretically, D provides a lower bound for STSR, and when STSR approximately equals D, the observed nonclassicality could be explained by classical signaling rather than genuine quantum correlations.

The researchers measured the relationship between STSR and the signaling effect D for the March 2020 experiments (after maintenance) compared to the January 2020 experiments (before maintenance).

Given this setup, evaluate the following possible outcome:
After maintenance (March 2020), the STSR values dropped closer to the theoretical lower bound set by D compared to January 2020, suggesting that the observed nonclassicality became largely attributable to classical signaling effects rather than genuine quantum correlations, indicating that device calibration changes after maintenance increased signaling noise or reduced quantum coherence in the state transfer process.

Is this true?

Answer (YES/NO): NO